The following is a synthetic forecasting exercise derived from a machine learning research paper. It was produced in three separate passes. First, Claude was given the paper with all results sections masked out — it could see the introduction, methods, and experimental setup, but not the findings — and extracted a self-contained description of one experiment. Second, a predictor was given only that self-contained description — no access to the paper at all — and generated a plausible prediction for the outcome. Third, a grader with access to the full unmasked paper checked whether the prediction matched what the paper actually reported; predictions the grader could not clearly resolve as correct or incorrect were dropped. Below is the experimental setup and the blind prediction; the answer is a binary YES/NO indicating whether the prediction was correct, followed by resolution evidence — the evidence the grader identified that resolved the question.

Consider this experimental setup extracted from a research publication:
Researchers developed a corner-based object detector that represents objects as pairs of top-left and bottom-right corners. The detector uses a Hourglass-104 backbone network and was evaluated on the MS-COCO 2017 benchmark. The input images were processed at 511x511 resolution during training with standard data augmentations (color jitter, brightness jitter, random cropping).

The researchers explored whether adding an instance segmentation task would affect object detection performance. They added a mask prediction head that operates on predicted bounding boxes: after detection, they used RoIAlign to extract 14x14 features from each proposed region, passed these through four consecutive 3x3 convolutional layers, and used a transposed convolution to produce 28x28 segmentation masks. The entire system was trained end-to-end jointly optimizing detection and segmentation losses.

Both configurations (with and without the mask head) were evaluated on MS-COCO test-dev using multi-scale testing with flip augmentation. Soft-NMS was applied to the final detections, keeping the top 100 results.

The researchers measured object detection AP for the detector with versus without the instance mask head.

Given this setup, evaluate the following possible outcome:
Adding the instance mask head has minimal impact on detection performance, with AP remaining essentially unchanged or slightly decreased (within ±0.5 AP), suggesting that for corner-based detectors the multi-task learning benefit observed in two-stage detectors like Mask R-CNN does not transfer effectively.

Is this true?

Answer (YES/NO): NO